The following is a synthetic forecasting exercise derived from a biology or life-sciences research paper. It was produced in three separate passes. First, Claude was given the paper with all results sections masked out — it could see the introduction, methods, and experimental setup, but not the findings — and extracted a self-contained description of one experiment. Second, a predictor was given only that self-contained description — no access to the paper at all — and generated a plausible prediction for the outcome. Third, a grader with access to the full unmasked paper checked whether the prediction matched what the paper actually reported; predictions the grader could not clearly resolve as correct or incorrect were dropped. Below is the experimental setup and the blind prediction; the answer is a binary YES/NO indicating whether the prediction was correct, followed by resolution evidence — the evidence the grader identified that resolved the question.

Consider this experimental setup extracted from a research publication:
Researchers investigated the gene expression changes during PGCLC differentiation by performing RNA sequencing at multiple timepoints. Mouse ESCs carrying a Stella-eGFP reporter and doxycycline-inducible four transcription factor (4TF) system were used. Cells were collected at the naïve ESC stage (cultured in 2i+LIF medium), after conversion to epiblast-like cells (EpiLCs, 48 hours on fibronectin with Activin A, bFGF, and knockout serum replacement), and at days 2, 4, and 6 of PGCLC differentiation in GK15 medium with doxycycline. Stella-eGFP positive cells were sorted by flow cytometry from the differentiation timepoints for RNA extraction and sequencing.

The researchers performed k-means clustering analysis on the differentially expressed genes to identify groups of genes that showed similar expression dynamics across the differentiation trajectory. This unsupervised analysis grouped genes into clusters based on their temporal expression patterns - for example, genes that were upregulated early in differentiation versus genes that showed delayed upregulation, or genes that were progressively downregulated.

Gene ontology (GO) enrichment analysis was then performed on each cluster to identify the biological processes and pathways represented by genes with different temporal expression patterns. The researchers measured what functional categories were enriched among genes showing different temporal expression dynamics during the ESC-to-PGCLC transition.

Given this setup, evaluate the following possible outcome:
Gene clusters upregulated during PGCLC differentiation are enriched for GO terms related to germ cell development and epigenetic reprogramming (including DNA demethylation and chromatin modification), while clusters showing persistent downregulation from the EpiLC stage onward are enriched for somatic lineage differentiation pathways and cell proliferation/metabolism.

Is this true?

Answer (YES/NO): NO